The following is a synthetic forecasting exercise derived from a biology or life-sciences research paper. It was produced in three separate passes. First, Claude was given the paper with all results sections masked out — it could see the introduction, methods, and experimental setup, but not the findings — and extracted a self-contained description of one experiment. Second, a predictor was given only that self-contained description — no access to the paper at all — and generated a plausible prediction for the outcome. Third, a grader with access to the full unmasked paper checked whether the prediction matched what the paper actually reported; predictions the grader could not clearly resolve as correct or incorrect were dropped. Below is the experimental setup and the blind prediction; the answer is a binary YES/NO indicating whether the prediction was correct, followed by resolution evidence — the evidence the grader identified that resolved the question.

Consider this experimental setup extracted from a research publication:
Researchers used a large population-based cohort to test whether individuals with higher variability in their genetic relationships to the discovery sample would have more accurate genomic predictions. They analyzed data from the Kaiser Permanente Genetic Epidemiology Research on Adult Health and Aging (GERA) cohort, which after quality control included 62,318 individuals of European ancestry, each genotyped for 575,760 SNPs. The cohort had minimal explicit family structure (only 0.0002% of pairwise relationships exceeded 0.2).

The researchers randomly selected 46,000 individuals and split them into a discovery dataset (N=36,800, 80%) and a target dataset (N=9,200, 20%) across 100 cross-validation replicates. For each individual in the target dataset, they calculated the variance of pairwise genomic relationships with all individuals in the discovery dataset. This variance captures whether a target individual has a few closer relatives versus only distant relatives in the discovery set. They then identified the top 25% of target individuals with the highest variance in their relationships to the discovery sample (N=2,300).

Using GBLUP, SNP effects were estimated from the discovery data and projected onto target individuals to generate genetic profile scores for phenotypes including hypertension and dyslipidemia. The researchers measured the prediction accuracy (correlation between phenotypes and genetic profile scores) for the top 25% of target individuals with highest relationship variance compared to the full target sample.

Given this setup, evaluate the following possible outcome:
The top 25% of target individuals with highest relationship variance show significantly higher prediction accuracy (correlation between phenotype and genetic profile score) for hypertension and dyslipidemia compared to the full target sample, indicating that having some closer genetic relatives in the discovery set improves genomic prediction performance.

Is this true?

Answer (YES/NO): YES